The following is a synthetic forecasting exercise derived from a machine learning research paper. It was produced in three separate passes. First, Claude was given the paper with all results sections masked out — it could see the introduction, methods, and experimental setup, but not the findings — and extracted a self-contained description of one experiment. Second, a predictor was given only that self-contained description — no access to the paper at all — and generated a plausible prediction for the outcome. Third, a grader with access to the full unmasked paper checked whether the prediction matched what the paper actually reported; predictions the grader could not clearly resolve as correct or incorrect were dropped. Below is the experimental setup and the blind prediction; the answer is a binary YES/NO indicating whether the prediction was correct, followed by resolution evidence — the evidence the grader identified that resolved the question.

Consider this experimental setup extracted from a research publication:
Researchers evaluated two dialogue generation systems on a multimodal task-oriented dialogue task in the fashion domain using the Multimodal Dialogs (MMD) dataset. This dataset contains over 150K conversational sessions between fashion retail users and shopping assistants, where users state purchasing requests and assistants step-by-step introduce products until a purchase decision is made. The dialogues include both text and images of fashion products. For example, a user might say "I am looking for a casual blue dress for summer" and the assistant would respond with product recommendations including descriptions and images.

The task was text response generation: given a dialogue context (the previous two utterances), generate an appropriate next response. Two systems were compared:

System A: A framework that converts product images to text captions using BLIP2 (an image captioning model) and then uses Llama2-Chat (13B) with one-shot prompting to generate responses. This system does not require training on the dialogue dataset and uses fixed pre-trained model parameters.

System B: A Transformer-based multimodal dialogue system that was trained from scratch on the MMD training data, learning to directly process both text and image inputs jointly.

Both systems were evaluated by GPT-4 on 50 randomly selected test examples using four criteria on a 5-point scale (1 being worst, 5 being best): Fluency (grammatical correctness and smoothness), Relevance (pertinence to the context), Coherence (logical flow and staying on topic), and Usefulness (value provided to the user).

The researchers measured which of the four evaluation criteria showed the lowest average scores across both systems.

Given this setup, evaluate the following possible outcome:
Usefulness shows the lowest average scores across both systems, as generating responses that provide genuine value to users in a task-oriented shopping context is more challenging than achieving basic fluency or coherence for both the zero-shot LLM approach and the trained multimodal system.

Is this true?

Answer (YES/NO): YES